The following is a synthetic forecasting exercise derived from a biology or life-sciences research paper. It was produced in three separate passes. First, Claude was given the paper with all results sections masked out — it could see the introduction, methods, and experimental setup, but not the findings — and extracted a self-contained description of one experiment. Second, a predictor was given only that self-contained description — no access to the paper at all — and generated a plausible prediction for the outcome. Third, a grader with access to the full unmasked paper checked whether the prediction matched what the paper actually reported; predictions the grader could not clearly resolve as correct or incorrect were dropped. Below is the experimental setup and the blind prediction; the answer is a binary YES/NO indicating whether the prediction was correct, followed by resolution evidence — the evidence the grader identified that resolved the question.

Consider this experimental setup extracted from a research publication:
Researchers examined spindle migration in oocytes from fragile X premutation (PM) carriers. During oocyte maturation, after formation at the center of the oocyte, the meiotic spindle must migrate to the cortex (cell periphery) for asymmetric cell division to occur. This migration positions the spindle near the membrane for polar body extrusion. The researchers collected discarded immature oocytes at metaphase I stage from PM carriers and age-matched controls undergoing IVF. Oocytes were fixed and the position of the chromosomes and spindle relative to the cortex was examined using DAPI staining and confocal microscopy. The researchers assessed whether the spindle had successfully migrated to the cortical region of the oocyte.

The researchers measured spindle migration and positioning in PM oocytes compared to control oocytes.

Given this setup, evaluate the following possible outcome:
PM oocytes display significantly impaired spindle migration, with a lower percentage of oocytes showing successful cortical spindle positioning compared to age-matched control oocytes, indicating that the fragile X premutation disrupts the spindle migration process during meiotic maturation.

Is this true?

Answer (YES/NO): NO